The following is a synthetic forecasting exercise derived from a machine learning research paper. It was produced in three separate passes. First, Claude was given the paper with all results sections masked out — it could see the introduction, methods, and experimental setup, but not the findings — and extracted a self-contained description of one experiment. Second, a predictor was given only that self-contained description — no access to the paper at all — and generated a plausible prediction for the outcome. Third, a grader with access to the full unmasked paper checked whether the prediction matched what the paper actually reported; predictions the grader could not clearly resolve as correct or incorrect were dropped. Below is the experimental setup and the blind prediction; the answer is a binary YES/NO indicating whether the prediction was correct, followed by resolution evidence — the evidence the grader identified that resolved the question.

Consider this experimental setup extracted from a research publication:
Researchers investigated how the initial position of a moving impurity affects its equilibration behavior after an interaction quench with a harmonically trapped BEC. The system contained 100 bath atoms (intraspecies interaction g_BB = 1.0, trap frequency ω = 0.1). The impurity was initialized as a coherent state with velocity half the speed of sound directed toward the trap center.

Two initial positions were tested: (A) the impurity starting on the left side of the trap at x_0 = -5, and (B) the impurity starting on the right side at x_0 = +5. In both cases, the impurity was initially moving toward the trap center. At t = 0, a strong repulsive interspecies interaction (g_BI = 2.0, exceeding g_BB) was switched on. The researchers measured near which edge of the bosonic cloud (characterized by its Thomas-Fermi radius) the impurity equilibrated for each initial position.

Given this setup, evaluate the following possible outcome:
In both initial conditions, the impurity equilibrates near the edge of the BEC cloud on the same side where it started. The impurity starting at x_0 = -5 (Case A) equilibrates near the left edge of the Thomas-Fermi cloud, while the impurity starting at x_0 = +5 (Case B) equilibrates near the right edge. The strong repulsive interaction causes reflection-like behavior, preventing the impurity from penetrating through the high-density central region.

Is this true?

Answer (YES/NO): YES